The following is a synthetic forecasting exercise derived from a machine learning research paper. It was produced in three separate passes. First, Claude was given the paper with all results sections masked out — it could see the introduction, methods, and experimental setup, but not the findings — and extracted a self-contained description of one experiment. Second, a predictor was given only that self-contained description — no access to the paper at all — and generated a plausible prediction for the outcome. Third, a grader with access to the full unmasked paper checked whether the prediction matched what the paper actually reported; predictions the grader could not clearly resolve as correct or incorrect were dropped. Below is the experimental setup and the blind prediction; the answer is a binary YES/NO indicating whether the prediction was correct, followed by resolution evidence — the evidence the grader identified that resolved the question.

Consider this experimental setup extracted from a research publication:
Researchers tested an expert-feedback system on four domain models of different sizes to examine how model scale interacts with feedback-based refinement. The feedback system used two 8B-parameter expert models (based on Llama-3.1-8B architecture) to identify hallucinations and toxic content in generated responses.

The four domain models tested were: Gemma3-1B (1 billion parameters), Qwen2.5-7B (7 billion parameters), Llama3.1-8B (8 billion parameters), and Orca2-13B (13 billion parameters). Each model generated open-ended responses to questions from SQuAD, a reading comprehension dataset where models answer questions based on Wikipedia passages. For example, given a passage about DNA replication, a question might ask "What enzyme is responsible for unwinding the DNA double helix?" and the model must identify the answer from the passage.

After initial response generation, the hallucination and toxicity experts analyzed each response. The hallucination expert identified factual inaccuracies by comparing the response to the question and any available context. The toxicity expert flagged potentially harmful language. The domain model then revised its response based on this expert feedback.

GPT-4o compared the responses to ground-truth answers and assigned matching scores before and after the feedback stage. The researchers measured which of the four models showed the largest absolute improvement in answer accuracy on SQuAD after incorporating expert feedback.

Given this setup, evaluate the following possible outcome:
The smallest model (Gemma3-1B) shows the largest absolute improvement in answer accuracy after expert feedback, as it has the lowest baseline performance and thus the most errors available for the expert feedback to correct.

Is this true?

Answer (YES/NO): NO